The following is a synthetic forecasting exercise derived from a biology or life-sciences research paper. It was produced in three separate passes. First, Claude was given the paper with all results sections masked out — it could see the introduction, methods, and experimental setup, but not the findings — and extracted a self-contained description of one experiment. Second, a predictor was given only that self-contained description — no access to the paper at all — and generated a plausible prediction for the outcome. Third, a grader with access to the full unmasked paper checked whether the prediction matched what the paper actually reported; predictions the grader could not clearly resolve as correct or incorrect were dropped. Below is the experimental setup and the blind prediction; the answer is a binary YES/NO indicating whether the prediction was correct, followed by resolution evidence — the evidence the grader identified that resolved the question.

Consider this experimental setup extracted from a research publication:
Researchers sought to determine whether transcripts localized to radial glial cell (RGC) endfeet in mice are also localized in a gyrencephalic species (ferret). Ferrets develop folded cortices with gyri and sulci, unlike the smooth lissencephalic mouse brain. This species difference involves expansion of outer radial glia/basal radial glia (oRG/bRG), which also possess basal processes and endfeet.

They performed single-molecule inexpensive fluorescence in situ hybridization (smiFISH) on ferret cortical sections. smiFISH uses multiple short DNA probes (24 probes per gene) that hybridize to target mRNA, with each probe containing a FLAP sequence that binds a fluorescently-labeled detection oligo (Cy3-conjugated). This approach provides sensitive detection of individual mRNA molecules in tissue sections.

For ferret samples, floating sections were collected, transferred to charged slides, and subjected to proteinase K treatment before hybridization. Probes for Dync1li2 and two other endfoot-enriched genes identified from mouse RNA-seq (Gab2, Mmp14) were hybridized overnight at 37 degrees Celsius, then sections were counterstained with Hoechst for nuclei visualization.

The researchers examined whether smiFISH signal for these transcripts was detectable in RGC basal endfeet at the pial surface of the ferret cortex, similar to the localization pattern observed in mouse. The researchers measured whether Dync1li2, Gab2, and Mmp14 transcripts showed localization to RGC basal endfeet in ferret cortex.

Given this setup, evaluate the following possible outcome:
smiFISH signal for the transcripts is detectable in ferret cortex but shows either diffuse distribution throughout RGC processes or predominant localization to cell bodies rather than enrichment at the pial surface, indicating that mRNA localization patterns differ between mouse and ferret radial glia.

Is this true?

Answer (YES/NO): NO